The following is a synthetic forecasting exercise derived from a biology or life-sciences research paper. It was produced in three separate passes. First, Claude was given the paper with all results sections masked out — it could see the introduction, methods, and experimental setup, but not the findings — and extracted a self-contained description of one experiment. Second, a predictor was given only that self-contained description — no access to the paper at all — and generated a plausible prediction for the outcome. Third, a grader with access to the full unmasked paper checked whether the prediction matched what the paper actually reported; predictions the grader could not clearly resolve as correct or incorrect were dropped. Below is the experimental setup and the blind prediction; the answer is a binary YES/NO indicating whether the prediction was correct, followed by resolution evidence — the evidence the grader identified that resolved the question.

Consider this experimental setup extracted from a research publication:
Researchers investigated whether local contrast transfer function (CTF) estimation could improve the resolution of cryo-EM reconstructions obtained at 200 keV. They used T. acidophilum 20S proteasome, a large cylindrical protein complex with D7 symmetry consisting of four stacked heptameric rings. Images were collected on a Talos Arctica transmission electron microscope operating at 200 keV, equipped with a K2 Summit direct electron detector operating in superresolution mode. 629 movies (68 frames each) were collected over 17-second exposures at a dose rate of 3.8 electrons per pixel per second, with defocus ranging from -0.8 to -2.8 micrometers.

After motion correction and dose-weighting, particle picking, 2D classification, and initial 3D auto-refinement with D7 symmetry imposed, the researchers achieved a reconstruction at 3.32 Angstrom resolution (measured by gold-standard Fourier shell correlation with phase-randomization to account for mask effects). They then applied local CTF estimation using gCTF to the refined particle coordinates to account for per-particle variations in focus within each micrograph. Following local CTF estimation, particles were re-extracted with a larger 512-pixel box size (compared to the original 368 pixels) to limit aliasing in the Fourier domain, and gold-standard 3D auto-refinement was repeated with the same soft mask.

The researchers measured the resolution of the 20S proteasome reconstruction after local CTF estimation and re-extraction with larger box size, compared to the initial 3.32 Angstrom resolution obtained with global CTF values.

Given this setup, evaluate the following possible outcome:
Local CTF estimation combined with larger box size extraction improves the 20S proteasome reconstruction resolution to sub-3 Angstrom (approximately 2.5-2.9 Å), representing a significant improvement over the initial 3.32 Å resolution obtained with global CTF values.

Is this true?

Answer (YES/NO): NO